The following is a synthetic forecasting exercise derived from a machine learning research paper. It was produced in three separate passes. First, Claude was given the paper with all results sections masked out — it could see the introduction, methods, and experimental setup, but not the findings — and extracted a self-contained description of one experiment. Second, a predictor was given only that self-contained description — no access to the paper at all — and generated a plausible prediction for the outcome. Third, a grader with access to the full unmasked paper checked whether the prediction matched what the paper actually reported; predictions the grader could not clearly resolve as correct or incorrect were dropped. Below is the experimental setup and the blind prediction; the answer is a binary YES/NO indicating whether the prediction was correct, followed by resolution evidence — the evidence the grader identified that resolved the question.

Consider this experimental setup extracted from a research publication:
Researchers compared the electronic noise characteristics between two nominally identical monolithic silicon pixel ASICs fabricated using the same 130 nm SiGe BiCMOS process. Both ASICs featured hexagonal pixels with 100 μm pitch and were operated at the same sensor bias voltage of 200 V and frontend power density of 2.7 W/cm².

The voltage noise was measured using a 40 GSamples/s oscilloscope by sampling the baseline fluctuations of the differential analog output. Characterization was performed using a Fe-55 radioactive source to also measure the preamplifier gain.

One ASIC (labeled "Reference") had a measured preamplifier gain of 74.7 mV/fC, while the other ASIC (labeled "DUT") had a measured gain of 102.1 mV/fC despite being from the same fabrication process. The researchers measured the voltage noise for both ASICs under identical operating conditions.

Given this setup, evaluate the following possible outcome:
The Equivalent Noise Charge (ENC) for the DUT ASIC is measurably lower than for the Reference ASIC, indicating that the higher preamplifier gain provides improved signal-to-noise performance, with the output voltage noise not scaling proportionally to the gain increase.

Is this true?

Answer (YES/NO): NO